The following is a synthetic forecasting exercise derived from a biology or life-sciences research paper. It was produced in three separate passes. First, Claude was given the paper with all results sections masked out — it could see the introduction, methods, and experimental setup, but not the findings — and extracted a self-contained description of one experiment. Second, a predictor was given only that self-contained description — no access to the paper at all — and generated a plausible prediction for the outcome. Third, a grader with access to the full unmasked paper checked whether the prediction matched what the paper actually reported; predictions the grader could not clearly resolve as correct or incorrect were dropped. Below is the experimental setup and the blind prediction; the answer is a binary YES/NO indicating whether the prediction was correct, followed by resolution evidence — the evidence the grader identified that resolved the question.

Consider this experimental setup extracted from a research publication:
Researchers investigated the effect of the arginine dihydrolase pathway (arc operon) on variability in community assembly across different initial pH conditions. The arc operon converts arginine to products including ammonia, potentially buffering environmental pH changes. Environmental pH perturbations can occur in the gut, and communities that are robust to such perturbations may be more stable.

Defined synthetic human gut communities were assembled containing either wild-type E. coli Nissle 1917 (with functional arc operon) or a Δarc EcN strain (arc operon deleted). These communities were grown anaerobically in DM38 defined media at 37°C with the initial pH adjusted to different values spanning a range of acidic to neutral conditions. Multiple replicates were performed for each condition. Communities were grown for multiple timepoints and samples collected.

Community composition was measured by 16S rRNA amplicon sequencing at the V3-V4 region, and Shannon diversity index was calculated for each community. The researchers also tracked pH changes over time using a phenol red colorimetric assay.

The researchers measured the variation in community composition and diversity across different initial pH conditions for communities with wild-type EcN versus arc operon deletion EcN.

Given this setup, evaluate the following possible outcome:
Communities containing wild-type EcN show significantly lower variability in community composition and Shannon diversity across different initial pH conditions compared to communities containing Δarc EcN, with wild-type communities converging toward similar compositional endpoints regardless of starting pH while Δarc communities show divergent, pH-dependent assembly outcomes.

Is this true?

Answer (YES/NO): YES